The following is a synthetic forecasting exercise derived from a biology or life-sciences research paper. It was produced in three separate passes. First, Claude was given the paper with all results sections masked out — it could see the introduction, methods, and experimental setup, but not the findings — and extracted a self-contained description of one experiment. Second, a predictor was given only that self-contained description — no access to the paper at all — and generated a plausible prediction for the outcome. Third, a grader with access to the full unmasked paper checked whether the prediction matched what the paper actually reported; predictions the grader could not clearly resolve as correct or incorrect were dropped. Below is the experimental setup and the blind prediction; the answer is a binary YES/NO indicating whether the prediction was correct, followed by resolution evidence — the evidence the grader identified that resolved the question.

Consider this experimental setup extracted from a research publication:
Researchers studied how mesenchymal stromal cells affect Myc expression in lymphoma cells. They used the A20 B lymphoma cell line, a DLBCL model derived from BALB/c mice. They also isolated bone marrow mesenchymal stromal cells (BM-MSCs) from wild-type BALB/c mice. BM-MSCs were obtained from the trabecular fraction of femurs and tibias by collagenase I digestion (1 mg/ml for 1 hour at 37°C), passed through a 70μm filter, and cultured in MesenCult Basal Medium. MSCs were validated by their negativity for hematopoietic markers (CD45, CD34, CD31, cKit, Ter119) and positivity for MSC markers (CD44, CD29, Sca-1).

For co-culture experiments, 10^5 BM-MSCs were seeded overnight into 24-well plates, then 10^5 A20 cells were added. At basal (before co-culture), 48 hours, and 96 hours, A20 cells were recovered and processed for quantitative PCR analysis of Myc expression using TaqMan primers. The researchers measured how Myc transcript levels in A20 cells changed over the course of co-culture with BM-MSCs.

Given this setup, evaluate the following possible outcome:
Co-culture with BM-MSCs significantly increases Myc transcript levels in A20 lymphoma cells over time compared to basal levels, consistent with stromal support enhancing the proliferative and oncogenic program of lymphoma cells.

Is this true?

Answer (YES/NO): NO